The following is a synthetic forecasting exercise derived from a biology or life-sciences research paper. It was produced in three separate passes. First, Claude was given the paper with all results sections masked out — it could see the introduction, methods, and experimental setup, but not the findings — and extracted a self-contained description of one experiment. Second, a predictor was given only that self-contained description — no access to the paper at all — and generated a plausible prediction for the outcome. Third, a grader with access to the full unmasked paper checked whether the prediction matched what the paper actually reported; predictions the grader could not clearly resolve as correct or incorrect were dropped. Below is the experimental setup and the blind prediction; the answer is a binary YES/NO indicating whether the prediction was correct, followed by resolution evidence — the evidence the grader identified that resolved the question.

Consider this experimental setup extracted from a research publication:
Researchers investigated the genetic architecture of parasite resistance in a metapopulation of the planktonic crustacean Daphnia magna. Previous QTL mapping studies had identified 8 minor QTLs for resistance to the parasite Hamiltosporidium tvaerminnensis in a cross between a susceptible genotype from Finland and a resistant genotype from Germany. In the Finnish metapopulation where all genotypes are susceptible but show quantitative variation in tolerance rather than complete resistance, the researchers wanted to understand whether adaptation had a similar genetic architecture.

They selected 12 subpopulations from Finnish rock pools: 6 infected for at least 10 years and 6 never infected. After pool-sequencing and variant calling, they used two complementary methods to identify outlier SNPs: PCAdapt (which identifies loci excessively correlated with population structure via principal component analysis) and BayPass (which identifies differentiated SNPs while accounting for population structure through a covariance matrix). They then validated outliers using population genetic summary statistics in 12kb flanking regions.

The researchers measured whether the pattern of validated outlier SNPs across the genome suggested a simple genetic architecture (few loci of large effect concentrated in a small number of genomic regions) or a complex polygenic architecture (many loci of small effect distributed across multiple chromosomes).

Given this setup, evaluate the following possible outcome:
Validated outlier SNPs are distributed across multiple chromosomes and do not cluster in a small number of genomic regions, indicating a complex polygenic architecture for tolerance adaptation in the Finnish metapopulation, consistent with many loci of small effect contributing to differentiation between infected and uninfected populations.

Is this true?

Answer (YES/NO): YES